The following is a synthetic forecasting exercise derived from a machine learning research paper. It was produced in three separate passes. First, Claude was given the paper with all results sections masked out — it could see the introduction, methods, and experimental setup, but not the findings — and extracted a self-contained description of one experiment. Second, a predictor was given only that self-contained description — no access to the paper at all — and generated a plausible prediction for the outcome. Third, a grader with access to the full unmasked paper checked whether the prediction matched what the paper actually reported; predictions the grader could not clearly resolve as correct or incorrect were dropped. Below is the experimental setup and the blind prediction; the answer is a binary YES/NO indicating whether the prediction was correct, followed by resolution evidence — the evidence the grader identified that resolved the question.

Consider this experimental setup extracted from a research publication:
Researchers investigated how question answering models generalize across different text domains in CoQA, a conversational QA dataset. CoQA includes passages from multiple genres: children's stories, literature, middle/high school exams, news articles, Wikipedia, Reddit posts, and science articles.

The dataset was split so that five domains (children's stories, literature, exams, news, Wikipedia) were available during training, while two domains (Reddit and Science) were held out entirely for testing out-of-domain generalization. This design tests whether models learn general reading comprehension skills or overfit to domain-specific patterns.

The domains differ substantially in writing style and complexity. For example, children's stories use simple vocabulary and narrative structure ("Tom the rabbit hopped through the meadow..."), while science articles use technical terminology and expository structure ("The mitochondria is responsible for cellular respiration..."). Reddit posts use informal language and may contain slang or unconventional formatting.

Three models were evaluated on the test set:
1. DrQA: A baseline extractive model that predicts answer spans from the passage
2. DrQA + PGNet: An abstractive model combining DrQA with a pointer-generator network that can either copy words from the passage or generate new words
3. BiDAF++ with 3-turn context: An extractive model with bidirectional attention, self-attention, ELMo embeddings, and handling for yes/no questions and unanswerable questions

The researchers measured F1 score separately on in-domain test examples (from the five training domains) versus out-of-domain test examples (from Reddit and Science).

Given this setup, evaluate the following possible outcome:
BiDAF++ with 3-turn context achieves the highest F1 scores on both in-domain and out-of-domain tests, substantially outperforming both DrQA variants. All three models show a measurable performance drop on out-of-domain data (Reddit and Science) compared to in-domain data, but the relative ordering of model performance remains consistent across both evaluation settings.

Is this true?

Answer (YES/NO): NO